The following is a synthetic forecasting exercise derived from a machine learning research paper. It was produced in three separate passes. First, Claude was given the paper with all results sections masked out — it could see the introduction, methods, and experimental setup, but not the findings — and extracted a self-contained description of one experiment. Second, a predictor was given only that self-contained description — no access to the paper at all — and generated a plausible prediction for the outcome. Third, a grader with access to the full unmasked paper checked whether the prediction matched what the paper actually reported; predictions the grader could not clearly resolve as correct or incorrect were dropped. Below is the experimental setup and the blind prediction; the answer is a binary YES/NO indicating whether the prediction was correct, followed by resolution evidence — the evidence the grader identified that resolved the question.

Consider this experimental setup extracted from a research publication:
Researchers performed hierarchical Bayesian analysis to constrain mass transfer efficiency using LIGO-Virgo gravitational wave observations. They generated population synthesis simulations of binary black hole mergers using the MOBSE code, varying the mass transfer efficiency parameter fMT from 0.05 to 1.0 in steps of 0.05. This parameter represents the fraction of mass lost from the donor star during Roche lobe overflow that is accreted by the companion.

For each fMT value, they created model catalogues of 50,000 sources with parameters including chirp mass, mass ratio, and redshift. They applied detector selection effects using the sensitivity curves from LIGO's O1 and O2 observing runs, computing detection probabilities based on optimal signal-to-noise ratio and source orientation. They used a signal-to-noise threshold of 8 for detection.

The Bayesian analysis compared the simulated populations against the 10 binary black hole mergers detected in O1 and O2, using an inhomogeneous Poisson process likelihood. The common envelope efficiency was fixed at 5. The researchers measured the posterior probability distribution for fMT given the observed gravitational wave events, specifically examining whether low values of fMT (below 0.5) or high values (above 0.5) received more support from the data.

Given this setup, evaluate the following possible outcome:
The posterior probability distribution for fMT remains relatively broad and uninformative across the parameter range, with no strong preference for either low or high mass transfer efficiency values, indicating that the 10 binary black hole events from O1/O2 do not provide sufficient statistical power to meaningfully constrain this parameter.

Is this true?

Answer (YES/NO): NO